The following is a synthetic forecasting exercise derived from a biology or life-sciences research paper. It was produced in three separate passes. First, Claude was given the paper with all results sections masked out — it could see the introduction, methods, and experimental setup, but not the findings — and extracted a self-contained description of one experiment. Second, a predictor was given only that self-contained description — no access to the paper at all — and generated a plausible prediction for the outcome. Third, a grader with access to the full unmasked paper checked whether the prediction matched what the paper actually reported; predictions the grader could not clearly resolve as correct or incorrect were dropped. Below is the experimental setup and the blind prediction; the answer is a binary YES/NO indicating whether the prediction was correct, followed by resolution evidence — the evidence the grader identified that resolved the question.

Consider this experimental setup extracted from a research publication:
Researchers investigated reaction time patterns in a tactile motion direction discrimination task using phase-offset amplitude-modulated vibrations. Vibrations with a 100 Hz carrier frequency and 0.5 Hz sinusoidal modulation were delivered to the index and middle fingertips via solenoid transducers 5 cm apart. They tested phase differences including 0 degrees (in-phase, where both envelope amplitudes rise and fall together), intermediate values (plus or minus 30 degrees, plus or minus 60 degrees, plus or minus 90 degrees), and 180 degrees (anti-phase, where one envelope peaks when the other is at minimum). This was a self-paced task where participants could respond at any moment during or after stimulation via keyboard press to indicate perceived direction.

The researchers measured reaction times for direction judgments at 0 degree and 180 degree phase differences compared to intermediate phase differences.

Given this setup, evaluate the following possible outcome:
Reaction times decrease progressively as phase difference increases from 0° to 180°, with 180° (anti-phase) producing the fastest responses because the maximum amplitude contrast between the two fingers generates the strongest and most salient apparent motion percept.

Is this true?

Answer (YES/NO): NO